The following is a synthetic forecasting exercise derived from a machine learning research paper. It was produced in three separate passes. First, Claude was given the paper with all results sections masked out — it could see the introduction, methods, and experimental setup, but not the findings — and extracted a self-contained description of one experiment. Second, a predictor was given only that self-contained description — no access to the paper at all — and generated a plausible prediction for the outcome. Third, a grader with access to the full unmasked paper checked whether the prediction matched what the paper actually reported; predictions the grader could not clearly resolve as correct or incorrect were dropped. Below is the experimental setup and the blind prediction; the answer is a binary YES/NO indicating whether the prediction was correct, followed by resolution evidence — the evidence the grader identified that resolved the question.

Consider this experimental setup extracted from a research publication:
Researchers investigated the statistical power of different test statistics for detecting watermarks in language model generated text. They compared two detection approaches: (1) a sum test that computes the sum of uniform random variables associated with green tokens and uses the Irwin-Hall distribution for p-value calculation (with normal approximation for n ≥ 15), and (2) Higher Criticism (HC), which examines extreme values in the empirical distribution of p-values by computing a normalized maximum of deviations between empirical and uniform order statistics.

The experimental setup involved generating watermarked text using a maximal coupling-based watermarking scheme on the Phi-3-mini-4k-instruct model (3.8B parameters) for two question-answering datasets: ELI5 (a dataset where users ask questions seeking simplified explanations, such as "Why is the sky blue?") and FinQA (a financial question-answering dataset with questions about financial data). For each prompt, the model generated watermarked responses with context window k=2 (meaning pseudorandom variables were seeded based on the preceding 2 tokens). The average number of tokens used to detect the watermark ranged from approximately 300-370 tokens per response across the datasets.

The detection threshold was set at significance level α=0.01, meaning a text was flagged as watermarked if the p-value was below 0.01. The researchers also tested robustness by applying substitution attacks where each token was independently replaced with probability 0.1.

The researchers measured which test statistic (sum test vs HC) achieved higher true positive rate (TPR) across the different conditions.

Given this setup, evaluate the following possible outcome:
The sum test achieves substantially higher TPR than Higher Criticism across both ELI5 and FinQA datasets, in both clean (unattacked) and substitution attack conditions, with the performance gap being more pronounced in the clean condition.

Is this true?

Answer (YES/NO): NO